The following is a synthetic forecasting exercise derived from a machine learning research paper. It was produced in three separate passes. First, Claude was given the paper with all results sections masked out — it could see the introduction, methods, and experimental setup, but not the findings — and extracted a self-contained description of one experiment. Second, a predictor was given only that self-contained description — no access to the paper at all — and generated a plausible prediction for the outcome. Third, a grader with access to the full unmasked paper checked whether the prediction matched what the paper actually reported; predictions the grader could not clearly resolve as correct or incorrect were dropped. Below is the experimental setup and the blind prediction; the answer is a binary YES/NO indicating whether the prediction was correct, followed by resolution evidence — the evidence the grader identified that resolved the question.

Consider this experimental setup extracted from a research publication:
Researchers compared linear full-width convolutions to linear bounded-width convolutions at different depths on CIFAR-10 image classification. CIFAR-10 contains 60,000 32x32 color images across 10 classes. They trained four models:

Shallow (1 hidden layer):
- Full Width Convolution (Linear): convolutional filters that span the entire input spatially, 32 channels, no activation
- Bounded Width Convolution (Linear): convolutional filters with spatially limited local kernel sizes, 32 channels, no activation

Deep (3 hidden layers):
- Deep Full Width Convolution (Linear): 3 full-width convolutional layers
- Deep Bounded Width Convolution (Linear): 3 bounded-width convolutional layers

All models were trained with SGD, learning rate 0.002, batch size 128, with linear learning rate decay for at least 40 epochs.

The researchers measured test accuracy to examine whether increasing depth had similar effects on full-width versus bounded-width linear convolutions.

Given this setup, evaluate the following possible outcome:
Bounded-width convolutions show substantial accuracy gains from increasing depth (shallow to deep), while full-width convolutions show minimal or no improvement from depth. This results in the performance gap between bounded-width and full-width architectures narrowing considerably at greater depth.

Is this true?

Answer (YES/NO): NO